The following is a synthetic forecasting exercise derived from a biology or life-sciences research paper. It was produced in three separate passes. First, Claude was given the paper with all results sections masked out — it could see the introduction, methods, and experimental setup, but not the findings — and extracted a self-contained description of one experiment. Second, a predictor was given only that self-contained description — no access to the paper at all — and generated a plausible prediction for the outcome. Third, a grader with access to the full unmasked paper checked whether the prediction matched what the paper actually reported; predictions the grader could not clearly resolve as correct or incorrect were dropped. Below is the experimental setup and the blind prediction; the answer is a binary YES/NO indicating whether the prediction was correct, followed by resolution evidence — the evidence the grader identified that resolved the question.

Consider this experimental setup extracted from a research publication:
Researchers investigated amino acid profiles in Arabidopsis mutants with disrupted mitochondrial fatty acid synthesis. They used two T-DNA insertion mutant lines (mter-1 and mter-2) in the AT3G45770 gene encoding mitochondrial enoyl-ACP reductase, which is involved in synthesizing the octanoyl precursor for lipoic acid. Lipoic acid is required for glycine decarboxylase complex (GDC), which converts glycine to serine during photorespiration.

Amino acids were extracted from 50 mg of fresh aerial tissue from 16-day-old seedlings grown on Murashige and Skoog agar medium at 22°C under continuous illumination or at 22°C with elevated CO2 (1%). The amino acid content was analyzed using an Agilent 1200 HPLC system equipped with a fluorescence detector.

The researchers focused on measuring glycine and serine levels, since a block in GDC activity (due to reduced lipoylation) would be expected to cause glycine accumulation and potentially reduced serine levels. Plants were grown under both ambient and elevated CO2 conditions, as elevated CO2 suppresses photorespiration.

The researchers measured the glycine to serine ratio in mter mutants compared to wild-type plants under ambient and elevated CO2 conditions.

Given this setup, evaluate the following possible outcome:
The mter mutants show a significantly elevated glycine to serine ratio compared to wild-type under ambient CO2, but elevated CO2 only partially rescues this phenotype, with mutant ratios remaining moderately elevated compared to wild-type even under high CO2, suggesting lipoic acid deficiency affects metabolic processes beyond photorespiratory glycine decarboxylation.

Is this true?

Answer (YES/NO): NO